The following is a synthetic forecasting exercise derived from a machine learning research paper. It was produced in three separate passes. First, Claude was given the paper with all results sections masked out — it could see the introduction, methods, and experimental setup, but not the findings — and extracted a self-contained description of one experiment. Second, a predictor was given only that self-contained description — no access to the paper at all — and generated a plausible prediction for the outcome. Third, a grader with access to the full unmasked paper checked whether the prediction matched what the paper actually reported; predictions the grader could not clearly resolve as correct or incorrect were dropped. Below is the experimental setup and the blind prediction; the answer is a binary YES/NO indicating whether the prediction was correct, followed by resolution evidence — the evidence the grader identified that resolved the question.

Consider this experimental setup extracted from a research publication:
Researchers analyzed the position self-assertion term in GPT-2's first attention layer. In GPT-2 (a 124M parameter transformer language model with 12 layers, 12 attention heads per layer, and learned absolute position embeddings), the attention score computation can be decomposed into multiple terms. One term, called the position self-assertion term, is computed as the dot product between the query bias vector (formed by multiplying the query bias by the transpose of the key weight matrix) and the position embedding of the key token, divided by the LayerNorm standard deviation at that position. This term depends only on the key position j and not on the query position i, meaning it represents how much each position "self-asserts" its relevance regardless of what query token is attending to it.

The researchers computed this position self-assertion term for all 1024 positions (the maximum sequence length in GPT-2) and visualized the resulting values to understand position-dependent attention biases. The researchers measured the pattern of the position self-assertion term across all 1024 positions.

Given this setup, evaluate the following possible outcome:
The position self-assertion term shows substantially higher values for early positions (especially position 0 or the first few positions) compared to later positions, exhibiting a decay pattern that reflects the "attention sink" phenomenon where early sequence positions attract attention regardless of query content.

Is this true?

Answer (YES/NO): NO